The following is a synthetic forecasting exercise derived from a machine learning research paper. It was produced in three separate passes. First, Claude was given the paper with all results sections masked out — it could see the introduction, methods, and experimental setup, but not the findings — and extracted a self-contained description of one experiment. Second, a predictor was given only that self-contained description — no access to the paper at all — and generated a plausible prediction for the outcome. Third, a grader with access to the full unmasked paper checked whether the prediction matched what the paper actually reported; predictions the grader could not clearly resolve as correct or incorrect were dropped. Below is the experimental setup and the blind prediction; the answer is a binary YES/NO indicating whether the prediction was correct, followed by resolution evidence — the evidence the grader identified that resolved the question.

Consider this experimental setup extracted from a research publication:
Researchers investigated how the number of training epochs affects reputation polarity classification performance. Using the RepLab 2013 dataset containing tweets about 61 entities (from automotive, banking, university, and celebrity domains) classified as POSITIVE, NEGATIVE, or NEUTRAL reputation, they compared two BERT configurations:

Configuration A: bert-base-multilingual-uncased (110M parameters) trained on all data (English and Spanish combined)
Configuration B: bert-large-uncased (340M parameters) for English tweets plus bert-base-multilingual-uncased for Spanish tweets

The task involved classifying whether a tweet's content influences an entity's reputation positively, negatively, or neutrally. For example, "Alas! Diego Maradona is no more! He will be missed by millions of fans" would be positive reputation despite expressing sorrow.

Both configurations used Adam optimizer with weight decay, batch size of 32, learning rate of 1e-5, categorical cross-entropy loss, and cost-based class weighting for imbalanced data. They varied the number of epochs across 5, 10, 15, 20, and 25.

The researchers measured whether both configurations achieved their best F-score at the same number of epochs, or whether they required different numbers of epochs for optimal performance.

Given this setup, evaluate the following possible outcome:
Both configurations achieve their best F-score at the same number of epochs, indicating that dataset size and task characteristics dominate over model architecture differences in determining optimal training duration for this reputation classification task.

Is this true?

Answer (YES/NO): YES